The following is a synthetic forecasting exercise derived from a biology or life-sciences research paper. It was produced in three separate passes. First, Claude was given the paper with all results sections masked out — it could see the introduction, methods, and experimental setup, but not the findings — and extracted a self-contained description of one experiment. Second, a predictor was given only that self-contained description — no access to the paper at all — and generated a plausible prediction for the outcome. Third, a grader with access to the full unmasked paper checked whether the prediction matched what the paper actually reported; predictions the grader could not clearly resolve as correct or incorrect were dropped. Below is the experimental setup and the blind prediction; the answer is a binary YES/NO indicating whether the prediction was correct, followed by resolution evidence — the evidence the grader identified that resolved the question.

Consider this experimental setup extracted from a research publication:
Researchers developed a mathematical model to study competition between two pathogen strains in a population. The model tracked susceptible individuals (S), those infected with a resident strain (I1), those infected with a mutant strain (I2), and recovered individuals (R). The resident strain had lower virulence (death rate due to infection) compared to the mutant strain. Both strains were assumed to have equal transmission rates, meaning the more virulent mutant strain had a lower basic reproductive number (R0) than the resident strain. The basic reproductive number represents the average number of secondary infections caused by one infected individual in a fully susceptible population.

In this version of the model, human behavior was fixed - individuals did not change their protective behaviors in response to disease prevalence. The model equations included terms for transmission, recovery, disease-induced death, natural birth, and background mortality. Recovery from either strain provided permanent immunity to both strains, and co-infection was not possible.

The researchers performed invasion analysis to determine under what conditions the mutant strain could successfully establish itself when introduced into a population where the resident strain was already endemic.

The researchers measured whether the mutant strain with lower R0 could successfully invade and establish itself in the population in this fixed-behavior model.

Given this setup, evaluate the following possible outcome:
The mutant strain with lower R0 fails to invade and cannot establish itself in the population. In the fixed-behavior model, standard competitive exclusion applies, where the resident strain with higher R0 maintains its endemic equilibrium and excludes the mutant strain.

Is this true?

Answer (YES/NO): YES